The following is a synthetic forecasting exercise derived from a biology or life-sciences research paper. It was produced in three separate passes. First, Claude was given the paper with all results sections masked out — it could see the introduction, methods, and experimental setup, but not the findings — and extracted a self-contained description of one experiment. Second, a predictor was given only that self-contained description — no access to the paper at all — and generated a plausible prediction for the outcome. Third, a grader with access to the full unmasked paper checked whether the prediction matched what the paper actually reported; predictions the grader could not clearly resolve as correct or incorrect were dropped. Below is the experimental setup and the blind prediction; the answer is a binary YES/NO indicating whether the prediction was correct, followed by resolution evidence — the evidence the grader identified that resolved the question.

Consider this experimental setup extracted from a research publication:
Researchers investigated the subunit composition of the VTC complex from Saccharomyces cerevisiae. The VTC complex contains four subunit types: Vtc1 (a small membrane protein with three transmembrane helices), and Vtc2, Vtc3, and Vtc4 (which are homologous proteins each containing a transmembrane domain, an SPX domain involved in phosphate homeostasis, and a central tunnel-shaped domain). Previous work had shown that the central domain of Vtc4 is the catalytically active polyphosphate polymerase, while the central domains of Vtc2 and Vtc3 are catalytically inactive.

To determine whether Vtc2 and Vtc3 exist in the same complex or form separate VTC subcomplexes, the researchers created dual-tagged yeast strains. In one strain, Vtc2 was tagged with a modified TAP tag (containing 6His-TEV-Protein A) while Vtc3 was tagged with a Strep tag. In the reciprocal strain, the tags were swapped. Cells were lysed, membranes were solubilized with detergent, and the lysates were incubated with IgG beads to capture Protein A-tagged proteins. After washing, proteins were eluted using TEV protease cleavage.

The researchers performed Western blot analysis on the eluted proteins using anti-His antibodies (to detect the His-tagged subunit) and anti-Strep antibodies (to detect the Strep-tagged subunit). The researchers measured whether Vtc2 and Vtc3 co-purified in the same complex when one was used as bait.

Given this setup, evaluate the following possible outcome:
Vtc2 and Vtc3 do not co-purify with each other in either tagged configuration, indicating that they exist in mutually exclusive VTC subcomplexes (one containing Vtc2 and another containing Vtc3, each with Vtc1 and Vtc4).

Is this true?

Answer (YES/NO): YES